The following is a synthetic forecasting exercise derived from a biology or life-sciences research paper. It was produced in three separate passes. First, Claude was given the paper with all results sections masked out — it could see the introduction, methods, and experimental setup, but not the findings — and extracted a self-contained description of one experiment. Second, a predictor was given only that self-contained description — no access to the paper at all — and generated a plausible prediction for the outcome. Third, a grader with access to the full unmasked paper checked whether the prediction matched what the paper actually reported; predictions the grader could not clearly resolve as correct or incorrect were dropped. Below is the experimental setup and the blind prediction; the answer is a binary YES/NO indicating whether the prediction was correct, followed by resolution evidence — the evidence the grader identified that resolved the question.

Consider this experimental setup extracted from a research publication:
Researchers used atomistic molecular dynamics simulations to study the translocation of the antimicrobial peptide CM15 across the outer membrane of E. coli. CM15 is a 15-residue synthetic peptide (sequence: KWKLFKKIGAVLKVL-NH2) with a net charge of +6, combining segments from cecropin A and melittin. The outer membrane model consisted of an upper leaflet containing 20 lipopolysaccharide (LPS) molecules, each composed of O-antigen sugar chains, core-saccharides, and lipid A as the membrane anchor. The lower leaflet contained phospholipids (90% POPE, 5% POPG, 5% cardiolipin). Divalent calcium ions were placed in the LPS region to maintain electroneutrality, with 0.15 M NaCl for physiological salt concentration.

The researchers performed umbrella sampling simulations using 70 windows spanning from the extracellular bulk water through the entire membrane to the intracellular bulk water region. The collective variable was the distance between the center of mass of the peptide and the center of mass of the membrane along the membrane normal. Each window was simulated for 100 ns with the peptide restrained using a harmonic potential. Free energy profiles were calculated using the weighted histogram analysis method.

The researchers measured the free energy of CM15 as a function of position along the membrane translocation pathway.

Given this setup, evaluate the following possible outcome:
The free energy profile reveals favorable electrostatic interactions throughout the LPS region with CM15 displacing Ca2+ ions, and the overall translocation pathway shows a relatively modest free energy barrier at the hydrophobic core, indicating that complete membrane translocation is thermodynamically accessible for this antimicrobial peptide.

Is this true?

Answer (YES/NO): NO